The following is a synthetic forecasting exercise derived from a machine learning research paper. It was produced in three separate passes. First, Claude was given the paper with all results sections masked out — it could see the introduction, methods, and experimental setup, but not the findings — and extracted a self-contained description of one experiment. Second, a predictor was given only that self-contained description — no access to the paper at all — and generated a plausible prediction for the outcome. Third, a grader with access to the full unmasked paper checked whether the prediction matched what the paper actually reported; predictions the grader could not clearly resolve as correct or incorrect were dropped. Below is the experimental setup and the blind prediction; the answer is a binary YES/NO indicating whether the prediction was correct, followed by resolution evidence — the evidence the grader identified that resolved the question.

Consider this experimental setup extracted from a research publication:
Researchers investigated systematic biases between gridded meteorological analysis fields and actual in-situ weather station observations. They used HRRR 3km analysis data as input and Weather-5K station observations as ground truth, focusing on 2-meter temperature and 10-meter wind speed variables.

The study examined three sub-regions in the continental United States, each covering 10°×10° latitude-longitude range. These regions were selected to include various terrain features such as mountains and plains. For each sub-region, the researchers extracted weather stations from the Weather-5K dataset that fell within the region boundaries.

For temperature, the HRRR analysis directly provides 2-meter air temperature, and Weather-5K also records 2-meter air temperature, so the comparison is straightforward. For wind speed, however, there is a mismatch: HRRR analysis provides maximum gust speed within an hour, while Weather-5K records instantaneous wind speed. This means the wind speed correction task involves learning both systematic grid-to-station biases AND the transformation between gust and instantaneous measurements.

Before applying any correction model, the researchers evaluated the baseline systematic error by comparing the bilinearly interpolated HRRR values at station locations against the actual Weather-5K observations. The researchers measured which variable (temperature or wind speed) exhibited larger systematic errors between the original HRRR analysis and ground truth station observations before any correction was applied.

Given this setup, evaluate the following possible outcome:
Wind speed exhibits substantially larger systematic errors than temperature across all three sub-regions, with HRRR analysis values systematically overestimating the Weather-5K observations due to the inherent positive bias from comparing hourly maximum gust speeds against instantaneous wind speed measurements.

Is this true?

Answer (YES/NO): NO